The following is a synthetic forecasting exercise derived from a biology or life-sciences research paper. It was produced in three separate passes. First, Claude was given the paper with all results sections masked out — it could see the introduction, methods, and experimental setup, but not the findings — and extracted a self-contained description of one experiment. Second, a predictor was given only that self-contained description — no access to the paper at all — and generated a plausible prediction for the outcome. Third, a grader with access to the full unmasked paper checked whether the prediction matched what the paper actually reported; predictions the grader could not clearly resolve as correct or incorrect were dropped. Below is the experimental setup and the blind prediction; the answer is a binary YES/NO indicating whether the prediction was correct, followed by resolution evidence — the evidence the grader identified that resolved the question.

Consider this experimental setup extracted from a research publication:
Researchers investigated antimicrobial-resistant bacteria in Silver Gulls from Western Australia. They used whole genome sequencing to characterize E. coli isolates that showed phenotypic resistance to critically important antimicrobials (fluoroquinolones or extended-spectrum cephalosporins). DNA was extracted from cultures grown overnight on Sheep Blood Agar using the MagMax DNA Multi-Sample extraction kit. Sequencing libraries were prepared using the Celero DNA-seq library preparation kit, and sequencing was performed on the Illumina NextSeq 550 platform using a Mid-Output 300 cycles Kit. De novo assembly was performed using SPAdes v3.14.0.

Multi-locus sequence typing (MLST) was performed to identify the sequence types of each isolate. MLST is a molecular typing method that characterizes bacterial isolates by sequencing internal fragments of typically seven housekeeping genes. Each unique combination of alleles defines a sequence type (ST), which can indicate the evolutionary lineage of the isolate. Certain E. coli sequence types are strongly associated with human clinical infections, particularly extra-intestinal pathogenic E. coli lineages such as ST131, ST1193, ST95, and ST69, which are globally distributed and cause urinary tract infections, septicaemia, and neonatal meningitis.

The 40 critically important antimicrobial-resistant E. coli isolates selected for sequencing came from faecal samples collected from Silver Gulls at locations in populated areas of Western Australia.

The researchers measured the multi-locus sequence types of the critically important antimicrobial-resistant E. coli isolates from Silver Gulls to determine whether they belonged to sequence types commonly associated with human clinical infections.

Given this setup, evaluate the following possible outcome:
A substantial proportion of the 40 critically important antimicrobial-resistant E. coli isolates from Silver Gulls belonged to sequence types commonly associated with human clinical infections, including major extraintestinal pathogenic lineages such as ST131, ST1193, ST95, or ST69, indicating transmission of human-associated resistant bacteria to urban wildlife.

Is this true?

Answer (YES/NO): YES